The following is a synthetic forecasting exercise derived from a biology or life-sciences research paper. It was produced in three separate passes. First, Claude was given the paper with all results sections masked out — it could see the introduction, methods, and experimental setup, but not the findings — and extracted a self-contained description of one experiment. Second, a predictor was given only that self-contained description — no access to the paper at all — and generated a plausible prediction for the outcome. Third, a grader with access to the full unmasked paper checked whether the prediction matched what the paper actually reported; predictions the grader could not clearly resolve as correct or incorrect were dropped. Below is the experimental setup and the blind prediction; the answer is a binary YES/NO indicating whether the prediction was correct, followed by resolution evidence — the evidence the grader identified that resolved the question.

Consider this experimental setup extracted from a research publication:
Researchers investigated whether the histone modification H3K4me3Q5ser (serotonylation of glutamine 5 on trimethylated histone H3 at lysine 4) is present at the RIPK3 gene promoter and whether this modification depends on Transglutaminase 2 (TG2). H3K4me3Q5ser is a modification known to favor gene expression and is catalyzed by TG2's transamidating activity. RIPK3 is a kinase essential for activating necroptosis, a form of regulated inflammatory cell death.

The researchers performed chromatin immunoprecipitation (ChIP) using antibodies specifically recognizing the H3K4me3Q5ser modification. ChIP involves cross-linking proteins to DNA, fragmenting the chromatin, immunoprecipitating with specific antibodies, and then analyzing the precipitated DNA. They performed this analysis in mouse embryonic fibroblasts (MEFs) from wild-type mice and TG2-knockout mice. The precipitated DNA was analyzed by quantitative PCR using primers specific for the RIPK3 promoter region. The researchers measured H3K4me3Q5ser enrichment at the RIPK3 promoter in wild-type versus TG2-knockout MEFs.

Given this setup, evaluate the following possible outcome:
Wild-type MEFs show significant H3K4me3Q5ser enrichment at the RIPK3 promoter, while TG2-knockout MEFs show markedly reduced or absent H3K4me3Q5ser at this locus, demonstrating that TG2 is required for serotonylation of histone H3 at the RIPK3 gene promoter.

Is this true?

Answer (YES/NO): YES